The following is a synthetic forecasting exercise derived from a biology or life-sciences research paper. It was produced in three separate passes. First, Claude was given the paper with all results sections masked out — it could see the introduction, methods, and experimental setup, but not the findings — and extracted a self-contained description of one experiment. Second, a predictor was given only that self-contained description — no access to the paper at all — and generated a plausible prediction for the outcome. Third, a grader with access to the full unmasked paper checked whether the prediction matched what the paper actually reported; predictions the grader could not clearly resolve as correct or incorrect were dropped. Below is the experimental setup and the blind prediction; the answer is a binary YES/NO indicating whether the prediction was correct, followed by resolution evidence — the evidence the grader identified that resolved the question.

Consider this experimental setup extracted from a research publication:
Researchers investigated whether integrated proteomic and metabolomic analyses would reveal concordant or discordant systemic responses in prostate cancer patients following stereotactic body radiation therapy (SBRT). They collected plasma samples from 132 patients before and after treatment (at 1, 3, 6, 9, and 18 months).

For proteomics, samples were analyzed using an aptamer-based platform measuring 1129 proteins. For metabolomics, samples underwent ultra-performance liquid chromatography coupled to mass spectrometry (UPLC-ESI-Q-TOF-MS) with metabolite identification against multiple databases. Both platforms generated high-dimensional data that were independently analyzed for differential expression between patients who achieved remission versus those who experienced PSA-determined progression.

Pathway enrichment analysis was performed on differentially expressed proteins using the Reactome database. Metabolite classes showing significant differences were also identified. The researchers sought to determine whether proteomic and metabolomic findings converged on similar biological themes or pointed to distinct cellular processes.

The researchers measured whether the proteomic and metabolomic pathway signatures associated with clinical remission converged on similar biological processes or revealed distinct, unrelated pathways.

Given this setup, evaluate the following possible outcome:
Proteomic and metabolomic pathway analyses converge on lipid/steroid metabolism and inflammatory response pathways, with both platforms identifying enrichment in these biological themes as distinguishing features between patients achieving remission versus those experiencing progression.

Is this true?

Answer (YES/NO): NO